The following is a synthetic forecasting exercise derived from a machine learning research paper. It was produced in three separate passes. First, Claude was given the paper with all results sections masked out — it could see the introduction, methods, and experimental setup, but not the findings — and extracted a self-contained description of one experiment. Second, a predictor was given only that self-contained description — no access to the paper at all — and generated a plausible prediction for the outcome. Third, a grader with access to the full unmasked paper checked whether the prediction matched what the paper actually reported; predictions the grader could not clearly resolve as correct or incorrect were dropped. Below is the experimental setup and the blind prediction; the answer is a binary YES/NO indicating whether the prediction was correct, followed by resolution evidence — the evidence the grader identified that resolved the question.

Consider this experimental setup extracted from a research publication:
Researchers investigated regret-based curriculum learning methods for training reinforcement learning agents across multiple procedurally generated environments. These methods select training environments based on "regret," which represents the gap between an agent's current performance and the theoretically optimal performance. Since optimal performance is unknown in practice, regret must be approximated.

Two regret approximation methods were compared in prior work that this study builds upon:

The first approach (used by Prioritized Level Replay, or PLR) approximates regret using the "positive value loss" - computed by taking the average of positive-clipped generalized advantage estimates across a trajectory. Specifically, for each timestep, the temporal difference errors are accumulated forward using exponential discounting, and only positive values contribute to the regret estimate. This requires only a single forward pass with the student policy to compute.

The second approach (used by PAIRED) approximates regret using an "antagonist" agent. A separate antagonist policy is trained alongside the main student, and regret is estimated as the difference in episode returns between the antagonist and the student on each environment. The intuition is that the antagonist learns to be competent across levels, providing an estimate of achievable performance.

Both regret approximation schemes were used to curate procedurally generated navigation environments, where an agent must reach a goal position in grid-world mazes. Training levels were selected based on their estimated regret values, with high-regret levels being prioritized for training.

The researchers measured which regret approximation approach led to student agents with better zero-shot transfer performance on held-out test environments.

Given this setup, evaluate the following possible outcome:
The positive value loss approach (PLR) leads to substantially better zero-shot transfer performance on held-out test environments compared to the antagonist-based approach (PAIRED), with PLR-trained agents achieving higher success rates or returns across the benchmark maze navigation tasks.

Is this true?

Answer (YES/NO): YES